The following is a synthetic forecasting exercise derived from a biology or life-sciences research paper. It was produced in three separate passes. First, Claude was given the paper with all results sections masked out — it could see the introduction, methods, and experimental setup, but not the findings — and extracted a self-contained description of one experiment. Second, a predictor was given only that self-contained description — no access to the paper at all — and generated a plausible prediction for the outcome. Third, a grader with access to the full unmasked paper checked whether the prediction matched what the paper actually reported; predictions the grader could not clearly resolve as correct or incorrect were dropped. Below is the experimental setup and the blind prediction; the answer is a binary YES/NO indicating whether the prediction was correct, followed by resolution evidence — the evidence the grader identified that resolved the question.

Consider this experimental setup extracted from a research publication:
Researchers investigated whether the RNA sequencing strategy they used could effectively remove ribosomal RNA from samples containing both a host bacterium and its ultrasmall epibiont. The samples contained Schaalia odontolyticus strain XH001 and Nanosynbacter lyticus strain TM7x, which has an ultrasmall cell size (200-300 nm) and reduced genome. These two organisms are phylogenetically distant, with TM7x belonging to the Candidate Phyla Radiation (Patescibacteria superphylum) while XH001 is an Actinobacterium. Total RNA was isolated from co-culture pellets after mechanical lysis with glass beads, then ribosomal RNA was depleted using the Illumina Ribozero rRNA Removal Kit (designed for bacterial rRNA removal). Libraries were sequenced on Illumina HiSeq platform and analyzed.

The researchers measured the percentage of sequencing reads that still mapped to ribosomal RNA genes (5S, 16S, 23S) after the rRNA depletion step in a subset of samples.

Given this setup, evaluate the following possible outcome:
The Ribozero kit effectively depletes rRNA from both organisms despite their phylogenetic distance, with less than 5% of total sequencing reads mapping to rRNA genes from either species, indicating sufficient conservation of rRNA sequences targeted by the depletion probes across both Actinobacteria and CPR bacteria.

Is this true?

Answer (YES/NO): NO